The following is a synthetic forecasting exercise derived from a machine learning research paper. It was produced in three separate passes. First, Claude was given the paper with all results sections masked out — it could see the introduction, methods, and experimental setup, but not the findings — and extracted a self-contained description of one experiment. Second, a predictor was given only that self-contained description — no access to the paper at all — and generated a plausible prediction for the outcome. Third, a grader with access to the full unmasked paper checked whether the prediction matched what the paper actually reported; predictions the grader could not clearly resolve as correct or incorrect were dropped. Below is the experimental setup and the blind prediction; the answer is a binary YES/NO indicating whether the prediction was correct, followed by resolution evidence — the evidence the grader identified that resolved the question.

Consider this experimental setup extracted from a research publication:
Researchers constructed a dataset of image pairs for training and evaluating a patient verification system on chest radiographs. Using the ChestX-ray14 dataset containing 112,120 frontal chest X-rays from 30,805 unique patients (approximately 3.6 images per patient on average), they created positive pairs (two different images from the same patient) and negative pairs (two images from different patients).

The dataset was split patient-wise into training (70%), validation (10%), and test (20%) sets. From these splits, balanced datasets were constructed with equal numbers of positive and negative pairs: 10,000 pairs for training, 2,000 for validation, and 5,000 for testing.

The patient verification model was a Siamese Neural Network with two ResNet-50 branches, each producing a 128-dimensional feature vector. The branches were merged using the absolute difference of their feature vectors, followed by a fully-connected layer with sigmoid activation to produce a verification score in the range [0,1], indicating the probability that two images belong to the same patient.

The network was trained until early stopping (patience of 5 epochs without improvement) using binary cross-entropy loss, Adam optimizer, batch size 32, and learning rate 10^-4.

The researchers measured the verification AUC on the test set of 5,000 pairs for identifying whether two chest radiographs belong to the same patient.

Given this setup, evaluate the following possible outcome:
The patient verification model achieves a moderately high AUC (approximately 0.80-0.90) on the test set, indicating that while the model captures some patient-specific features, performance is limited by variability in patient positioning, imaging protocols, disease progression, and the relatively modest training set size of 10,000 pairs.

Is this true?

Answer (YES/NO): YES